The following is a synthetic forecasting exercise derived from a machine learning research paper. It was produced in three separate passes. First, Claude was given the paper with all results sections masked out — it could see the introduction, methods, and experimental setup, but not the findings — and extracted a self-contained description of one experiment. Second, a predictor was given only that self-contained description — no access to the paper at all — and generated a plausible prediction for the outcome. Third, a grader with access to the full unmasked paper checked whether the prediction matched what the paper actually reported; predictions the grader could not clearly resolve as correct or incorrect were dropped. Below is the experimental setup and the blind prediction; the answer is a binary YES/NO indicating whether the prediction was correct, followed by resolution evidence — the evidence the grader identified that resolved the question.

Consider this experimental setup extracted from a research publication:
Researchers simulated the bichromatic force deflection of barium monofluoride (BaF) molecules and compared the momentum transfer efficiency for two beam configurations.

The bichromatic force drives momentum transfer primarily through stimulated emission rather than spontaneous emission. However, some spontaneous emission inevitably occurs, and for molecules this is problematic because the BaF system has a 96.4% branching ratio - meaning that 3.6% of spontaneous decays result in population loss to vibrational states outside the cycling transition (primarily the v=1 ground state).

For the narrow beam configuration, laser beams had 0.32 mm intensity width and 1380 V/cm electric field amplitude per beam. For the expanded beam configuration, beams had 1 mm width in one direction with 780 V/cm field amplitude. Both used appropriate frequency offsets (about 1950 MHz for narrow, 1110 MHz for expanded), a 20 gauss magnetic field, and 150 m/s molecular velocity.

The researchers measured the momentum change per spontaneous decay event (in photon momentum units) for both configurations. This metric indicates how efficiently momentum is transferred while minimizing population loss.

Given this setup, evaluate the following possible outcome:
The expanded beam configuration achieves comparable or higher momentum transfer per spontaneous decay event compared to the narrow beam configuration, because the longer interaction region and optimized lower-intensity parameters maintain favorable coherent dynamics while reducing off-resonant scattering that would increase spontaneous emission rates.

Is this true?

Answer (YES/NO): NO